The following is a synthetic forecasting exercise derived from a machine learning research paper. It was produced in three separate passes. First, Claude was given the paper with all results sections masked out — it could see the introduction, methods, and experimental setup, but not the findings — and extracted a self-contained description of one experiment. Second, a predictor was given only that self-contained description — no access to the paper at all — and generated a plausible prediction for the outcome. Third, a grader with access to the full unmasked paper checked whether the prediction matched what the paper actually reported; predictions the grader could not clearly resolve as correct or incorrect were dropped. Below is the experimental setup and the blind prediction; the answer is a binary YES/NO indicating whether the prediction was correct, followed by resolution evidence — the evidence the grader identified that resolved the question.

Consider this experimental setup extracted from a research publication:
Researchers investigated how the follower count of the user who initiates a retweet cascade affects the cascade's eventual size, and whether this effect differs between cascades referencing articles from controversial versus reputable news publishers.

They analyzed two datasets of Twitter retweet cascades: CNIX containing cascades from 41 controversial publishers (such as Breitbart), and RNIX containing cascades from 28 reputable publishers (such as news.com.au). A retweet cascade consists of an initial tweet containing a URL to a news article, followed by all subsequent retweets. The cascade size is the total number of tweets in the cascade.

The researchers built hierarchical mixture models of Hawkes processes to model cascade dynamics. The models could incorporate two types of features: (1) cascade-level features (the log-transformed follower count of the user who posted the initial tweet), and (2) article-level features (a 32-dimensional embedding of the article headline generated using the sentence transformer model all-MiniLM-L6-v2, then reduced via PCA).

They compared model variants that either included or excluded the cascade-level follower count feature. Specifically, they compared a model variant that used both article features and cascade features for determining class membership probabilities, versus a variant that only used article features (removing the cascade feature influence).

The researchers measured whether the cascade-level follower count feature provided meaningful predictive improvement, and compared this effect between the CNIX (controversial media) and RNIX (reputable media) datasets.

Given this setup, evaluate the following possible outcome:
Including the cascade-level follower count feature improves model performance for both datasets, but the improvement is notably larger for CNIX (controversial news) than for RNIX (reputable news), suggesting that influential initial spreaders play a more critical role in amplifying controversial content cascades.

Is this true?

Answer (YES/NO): YES